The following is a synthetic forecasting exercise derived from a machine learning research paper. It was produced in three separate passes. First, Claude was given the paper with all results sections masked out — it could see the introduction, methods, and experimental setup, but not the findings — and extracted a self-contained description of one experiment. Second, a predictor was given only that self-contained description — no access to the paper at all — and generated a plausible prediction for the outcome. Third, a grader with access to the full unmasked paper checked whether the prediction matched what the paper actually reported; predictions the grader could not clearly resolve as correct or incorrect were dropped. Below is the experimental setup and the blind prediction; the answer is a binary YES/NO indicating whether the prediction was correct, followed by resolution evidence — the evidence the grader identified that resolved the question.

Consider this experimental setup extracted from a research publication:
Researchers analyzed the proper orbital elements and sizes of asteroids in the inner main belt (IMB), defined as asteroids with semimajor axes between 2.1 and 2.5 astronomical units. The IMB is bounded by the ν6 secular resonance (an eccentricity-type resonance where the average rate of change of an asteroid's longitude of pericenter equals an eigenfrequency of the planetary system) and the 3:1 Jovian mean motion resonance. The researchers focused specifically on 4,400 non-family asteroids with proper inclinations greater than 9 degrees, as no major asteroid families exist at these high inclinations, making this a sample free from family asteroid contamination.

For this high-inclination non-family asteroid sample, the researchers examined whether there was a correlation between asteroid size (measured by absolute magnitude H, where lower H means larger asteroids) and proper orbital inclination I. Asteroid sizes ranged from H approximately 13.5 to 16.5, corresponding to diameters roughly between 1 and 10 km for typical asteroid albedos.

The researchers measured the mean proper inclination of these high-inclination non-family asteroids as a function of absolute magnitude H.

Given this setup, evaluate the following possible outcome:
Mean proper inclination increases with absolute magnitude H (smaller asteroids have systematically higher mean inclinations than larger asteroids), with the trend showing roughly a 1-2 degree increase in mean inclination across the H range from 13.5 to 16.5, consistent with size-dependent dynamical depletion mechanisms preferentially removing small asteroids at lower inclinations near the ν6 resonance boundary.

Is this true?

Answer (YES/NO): NO